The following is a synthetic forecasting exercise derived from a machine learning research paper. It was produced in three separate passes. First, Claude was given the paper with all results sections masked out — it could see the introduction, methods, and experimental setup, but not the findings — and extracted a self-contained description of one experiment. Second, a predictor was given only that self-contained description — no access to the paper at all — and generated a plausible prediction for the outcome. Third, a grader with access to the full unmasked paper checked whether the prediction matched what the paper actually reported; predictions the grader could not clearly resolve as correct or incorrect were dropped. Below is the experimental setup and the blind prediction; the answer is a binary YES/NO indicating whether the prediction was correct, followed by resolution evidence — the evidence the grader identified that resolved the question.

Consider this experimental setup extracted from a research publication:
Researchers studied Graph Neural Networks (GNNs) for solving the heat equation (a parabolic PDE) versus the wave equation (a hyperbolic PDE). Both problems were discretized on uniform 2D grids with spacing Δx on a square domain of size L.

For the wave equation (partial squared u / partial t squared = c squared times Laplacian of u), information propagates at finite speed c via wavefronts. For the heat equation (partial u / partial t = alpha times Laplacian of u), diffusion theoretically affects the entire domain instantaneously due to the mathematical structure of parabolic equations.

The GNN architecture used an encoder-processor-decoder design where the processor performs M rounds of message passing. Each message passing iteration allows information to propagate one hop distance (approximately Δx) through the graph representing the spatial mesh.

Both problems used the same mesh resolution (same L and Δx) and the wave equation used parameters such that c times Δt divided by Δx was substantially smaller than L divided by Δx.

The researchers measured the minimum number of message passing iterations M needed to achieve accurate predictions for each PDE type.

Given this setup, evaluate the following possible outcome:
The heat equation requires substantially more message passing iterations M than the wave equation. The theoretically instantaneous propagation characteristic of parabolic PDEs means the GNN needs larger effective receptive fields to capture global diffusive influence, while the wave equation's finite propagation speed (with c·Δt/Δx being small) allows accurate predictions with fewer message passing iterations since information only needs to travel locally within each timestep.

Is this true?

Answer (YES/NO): YES